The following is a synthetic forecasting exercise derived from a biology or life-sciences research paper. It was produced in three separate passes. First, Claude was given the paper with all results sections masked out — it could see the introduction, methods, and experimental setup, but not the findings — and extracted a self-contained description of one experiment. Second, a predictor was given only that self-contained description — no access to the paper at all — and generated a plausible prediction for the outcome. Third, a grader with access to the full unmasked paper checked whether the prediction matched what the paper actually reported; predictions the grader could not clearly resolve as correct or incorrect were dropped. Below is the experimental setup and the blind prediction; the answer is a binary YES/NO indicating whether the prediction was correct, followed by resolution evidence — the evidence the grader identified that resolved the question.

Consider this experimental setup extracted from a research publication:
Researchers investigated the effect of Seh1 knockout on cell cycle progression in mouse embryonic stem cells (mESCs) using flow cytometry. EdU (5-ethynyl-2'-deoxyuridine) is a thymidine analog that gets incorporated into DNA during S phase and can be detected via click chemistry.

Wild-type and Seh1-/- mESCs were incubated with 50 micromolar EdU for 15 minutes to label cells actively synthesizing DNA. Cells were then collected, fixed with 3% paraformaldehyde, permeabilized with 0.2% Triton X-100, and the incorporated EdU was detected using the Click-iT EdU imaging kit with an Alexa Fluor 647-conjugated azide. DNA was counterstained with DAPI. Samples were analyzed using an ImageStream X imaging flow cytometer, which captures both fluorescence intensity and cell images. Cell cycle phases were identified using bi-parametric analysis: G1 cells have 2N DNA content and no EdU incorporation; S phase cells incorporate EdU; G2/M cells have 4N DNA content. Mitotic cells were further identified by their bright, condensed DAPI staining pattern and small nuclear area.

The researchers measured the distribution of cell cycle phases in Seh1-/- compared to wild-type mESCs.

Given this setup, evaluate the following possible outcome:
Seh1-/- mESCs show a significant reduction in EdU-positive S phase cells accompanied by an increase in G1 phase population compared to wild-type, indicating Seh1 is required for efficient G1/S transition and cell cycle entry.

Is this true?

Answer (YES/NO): NO